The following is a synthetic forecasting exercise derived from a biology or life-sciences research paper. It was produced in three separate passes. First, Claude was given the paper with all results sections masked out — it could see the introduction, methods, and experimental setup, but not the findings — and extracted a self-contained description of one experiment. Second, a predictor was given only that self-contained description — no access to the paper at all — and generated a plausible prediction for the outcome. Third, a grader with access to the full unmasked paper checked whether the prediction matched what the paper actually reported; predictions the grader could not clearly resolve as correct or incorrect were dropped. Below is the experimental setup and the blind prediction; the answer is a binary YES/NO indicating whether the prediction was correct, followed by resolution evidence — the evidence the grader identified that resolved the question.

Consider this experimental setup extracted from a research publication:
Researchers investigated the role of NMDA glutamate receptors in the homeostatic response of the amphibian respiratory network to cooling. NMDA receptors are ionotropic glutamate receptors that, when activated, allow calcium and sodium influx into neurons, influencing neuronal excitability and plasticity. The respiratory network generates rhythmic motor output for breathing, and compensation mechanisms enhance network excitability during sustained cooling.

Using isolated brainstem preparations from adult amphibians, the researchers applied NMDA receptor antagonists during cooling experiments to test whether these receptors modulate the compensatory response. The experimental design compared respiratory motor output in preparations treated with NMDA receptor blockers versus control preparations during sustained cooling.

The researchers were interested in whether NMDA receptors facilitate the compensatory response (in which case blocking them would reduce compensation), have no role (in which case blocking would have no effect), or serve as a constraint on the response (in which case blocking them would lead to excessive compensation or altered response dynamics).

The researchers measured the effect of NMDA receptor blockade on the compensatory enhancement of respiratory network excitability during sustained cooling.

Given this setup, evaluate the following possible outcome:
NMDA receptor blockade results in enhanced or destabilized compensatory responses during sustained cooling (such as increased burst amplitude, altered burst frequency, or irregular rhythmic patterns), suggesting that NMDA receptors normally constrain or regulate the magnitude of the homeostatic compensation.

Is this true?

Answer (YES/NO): YES